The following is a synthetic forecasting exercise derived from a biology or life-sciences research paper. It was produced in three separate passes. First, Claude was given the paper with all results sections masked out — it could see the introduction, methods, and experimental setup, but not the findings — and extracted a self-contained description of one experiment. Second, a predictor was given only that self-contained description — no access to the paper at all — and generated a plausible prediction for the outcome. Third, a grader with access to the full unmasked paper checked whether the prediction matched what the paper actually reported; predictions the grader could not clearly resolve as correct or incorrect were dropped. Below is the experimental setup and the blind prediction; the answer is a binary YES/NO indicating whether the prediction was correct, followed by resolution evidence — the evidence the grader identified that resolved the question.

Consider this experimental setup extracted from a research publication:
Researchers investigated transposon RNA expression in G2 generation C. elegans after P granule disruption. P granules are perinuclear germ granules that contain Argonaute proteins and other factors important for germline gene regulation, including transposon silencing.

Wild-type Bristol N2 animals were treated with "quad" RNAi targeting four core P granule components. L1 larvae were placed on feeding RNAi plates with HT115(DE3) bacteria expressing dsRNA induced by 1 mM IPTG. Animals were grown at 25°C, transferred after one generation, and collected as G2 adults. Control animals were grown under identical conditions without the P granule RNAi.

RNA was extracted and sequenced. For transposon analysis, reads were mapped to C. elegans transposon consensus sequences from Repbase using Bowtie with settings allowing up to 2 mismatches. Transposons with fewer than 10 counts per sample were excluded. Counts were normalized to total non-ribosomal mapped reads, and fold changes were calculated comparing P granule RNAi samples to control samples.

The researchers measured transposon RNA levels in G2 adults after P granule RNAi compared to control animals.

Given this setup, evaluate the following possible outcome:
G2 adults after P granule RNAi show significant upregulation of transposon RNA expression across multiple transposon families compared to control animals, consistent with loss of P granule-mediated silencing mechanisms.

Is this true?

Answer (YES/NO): NO